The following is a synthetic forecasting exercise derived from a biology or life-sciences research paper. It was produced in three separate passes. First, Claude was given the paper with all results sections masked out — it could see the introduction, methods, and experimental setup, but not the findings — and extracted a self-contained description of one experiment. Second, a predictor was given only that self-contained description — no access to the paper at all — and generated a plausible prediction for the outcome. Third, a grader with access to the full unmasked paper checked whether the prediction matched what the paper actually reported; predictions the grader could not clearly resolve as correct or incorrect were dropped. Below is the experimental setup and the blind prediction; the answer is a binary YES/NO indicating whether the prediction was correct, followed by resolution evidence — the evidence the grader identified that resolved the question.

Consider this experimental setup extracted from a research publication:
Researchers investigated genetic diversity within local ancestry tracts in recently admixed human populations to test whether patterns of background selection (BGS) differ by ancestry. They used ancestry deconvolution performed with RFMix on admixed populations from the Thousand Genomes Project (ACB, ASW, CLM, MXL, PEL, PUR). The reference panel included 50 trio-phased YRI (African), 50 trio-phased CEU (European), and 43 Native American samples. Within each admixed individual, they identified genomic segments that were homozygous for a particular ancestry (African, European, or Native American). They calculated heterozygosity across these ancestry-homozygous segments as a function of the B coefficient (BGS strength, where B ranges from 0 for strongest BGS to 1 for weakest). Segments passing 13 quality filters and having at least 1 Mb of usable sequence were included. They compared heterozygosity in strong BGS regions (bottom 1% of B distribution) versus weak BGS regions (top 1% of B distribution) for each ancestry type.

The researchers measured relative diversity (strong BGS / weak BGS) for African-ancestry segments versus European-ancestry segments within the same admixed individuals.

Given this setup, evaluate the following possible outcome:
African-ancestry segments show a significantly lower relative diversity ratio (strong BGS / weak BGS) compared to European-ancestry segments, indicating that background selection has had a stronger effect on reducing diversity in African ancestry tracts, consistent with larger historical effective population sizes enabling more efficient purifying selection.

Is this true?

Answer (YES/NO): NO